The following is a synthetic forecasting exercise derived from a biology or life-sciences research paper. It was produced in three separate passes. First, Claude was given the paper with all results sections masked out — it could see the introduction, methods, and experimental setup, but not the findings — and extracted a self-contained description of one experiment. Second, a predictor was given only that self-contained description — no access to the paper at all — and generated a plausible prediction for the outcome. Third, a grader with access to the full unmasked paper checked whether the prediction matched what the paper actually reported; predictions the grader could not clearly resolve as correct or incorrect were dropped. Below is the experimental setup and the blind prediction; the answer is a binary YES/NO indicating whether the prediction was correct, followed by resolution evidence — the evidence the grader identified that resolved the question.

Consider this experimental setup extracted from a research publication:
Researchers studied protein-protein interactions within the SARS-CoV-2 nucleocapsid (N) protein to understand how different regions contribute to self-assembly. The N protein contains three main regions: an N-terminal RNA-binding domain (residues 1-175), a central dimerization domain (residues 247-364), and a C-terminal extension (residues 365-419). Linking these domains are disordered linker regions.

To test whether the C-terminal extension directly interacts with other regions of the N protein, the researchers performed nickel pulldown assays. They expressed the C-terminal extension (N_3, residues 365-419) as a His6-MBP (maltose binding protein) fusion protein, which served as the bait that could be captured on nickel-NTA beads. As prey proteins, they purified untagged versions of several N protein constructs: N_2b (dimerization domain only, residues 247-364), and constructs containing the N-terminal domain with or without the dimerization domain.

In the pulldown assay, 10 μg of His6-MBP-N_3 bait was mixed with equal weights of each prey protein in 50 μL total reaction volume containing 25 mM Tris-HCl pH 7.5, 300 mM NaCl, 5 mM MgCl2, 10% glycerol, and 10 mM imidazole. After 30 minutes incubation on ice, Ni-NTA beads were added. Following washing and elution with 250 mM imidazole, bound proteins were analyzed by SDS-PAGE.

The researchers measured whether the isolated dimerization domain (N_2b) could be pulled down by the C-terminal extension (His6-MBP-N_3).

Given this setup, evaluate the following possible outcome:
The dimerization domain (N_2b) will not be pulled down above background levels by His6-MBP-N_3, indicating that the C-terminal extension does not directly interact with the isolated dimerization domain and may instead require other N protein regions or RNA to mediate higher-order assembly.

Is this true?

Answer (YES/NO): YES